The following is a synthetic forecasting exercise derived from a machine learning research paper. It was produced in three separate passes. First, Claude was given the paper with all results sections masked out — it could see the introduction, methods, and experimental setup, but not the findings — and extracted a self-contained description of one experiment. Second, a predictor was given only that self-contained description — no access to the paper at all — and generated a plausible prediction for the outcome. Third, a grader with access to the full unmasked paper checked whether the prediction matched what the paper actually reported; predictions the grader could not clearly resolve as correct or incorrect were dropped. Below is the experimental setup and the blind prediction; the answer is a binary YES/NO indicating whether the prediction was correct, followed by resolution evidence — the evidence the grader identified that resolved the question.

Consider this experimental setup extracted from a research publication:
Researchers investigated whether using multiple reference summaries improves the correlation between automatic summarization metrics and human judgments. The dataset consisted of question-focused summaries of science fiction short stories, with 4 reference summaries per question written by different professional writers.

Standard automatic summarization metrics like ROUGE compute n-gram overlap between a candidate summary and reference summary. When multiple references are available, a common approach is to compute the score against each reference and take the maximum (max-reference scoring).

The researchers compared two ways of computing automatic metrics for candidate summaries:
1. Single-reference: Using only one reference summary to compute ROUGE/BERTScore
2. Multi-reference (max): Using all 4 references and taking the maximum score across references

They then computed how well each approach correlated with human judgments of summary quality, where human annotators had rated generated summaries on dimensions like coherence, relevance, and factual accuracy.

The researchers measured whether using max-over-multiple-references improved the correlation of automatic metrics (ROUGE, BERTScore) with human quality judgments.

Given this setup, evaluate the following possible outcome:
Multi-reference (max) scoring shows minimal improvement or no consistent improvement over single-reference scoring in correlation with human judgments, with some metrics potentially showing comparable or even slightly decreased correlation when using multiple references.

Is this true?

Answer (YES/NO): YES